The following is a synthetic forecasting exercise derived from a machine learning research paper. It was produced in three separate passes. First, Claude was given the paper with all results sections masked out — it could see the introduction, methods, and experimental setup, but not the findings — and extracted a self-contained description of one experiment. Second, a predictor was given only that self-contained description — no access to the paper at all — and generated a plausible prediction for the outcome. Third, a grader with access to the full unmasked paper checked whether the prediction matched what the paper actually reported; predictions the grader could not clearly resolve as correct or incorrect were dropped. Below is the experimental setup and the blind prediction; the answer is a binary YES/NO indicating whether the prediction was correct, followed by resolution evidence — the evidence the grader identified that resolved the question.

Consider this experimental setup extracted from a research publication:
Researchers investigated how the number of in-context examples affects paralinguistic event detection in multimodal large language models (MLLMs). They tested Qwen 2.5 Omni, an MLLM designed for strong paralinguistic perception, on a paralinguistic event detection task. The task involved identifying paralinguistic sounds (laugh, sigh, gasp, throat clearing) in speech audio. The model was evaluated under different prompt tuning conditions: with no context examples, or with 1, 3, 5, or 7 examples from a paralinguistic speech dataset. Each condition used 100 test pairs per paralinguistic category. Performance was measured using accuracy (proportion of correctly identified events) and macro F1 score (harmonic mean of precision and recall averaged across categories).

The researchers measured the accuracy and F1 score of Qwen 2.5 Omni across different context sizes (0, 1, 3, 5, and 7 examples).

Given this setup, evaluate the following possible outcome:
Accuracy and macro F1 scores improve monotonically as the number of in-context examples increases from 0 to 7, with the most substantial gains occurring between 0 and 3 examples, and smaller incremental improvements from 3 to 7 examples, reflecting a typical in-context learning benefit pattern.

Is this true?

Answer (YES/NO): NO